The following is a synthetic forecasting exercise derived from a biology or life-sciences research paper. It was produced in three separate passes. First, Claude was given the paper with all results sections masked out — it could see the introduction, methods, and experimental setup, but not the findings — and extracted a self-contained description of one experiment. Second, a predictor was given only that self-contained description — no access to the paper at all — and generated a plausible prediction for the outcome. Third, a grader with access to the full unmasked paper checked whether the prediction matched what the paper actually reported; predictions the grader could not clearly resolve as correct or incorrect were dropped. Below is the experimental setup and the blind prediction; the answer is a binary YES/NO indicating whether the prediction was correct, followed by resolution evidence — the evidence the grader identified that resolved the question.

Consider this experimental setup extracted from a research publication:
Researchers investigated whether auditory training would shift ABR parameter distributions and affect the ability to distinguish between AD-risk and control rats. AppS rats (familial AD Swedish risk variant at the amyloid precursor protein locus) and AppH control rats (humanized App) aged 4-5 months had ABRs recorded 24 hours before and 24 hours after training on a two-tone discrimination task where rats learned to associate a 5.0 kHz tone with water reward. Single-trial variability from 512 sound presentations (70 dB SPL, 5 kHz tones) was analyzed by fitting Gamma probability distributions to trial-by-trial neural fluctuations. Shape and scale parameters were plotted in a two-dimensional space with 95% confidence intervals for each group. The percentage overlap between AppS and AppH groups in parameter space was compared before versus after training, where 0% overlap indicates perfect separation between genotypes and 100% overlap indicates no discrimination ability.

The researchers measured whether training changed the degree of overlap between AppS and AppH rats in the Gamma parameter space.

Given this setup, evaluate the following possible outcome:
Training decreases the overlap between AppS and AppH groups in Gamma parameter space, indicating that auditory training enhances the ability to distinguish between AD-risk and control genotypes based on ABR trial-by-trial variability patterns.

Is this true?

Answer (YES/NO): NO